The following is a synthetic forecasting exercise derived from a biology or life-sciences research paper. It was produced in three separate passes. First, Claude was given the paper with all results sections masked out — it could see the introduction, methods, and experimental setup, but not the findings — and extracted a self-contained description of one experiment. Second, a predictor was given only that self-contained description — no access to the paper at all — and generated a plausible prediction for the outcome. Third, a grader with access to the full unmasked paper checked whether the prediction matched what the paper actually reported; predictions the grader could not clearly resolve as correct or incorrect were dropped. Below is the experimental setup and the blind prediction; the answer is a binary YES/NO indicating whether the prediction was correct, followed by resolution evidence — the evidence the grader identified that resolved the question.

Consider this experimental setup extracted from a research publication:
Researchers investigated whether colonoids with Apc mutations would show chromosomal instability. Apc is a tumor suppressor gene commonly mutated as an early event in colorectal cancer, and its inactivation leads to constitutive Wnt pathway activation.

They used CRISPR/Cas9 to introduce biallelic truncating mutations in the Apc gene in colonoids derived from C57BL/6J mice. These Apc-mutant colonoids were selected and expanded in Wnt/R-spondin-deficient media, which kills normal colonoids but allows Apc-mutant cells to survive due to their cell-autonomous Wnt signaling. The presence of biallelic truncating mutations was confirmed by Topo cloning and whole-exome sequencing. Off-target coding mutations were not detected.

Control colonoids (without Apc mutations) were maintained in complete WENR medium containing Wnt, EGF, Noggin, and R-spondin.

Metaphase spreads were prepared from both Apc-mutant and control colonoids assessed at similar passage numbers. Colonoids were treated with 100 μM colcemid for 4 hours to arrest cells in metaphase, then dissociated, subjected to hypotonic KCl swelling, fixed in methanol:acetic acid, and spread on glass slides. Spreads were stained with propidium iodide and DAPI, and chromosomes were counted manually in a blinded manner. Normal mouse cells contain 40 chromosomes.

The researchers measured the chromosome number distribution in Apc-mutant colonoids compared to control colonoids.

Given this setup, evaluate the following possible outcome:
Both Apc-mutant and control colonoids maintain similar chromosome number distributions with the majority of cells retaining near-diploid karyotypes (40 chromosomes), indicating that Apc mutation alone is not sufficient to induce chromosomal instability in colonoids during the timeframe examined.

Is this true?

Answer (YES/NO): NO